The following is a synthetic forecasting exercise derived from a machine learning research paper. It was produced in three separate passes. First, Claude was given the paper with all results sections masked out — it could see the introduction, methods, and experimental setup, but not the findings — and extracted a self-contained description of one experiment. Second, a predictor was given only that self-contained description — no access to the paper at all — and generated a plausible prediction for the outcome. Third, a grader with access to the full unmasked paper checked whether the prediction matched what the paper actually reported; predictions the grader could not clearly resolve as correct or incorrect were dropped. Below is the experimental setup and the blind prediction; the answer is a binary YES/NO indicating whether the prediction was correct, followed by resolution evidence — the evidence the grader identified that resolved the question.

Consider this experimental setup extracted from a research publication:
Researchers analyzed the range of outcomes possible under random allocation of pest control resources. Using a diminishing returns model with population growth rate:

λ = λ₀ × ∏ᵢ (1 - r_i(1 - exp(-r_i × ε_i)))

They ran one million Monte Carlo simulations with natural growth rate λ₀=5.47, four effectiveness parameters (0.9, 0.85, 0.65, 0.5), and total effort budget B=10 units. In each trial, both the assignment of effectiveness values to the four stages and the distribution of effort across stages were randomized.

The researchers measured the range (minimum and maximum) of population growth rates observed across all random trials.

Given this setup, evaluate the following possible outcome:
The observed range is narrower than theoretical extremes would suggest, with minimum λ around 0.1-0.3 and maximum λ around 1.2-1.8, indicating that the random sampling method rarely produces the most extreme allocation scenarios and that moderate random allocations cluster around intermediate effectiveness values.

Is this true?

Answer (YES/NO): NO